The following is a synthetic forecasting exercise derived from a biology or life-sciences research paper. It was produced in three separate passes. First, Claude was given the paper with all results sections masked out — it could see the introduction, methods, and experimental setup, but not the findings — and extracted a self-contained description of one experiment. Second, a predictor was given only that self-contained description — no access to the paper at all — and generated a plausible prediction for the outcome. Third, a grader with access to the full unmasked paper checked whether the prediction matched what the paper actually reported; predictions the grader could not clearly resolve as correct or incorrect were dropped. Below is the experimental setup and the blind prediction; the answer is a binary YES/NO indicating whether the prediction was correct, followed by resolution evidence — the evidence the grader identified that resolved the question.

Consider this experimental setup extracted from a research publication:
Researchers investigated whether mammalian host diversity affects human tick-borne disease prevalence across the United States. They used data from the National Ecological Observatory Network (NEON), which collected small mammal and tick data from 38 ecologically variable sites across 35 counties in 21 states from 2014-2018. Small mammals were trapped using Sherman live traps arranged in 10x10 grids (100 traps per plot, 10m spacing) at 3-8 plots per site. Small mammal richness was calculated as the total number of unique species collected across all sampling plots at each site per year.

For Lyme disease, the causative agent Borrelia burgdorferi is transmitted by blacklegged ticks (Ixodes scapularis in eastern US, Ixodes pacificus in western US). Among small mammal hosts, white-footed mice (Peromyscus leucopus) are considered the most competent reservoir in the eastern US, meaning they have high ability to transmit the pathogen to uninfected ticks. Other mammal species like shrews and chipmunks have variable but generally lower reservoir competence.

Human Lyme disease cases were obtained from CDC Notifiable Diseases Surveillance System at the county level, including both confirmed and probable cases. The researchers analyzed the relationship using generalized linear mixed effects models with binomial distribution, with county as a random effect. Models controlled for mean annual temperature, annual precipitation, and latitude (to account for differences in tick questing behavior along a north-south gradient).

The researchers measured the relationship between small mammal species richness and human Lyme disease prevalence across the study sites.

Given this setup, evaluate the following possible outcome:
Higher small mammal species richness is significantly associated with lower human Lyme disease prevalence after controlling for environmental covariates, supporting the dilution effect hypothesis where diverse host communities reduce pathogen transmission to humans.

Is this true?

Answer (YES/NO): YES